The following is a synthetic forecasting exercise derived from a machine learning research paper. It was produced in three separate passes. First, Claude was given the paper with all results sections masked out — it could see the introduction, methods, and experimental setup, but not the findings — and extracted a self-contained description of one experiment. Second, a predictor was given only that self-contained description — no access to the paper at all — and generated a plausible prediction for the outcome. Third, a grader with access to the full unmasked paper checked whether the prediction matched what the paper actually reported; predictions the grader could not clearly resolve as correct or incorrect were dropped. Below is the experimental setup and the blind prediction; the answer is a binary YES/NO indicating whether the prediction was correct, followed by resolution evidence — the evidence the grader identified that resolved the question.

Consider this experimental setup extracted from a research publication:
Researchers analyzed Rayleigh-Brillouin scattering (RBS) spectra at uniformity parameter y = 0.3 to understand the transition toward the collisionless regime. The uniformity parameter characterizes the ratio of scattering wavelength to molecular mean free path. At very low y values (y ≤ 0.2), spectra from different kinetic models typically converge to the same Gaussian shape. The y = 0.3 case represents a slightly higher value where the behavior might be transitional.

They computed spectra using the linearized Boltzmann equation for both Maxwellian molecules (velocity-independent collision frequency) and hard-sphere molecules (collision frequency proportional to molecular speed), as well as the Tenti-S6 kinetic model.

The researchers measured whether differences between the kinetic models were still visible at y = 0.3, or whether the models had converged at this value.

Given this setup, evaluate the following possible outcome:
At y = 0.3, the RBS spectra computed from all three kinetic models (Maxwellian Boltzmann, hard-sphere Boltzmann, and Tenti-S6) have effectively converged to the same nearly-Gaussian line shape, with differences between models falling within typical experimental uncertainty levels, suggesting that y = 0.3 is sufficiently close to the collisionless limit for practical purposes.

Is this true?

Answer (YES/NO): NO